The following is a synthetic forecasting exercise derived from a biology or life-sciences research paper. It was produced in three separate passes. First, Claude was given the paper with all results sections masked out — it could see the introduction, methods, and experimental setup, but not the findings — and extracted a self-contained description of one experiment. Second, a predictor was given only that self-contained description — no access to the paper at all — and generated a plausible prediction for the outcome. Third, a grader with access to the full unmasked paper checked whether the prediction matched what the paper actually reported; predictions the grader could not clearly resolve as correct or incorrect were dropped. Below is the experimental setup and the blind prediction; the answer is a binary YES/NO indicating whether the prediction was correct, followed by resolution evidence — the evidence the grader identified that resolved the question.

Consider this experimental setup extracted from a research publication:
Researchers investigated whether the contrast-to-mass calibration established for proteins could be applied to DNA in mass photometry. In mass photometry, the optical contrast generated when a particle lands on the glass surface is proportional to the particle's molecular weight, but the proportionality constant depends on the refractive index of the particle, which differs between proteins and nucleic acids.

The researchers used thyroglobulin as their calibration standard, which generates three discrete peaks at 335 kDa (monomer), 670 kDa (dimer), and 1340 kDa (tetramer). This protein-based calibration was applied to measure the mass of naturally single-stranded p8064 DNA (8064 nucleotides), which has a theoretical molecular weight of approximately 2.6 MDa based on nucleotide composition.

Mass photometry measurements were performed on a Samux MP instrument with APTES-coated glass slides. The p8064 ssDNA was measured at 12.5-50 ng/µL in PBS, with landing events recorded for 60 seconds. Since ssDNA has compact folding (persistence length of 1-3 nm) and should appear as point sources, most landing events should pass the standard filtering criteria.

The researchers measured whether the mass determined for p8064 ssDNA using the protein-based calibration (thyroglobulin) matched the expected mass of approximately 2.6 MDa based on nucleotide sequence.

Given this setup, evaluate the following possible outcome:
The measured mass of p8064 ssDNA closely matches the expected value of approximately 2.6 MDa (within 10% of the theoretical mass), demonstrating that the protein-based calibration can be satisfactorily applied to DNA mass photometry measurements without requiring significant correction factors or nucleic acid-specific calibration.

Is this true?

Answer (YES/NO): YES